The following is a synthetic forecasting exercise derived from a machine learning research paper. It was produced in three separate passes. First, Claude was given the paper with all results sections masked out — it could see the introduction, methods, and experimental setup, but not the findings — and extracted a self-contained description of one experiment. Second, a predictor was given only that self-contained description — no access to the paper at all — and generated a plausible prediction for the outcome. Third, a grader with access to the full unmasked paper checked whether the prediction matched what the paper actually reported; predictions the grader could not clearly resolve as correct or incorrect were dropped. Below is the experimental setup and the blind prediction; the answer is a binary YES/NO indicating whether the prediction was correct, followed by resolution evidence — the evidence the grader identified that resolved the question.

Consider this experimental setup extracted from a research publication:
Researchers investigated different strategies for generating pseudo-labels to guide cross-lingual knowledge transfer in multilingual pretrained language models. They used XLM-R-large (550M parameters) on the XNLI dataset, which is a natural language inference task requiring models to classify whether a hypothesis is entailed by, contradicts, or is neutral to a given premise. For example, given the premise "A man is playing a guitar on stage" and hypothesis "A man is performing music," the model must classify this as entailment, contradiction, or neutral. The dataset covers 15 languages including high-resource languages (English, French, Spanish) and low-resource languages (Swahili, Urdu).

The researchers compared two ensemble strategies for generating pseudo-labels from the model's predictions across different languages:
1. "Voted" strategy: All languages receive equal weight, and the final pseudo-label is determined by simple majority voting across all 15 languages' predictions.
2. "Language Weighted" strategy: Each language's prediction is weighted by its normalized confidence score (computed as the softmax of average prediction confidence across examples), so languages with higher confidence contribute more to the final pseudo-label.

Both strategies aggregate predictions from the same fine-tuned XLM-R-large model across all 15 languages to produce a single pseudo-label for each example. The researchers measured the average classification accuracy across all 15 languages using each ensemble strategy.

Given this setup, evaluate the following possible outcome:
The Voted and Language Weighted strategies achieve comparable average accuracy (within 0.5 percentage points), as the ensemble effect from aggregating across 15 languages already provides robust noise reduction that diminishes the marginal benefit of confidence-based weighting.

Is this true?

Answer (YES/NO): NO